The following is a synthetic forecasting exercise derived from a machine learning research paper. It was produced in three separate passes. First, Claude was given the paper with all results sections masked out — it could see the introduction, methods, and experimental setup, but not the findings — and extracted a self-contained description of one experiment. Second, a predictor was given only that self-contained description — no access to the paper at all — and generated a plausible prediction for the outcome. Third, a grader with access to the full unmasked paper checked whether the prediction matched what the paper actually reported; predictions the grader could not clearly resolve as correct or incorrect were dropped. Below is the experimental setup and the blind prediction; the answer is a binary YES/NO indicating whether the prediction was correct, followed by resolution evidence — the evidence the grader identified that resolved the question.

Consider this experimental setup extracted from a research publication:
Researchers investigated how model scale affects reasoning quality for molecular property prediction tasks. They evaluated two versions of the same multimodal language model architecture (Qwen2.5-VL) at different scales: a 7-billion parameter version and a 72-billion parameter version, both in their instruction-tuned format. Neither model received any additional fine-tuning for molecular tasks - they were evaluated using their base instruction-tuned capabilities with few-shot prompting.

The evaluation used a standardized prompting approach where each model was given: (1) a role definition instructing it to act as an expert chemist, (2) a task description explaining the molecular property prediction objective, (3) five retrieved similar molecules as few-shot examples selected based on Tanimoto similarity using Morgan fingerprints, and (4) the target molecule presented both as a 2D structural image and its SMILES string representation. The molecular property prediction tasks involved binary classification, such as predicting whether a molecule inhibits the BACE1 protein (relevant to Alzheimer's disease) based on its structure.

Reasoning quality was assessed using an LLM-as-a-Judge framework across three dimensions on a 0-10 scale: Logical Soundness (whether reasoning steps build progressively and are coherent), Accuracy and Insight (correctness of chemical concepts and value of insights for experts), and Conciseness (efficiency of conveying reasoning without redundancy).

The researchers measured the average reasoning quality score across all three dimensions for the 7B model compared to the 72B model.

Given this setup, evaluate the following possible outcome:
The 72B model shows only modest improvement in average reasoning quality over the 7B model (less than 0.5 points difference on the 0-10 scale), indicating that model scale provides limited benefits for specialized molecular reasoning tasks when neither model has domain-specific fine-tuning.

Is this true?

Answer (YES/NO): NO